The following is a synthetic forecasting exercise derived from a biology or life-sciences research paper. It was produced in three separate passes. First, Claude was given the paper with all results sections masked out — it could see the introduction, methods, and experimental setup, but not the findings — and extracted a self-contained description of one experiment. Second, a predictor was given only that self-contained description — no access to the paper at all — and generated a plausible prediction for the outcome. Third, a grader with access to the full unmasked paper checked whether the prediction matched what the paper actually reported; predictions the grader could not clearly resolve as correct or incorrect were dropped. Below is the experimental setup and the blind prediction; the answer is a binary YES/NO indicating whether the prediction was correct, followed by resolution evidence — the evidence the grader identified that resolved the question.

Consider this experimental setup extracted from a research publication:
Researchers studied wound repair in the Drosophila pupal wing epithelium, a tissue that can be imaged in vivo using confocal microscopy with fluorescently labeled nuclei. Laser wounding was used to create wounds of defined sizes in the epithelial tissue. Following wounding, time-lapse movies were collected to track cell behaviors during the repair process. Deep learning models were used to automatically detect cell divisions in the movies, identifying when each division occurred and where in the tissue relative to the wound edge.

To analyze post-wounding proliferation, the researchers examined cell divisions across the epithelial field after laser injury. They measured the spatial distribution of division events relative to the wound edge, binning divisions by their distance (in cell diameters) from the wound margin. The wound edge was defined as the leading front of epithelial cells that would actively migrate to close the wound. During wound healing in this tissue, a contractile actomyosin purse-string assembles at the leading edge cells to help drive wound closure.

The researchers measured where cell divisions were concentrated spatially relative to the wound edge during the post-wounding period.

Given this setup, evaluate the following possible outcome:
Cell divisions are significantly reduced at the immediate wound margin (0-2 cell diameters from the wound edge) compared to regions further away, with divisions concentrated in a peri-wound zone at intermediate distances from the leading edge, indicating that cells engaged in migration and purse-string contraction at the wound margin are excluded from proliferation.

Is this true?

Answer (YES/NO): NO